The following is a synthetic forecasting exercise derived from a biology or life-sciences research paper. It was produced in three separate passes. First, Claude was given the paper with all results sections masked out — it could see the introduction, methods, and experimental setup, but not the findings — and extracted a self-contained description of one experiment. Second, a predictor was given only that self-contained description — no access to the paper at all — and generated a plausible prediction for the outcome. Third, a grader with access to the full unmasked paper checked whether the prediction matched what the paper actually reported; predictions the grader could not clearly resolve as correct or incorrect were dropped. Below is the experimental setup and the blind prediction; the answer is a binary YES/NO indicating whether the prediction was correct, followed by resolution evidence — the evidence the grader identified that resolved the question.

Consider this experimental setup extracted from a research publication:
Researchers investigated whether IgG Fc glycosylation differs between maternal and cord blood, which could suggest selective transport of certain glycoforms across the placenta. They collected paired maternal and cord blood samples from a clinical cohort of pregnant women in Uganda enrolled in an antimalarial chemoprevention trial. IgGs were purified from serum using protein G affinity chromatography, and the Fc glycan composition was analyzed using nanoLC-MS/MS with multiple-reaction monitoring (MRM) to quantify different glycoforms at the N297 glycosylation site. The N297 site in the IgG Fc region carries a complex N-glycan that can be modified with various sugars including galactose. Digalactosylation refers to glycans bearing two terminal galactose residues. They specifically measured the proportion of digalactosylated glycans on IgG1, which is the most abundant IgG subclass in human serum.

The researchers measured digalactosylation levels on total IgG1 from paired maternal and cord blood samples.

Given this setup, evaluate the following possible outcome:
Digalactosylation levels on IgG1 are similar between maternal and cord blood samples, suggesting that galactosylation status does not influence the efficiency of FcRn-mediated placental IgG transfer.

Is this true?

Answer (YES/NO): YES